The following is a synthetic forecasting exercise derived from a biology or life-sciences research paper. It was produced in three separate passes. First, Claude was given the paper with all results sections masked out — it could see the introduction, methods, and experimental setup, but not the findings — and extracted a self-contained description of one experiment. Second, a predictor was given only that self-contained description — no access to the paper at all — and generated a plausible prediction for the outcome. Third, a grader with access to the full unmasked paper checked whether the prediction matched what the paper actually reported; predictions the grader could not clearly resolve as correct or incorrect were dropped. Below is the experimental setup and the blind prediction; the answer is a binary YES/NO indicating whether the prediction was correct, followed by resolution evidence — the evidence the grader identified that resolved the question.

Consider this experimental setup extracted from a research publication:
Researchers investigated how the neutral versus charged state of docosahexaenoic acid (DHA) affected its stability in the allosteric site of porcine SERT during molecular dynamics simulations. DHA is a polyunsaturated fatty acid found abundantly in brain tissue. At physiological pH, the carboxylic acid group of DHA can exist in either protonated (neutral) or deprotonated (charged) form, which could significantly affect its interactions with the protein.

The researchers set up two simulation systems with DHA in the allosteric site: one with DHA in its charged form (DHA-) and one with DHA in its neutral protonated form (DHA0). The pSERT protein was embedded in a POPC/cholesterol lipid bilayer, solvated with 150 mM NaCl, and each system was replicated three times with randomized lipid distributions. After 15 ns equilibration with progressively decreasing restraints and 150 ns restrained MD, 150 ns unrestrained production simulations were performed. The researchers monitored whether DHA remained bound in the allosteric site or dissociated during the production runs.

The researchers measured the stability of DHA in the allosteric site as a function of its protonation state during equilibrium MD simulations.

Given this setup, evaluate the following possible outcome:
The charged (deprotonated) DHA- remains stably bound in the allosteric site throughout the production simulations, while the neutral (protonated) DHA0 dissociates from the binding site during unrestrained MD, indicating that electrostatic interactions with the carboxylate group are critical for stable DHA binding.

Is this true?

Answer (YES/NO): NO